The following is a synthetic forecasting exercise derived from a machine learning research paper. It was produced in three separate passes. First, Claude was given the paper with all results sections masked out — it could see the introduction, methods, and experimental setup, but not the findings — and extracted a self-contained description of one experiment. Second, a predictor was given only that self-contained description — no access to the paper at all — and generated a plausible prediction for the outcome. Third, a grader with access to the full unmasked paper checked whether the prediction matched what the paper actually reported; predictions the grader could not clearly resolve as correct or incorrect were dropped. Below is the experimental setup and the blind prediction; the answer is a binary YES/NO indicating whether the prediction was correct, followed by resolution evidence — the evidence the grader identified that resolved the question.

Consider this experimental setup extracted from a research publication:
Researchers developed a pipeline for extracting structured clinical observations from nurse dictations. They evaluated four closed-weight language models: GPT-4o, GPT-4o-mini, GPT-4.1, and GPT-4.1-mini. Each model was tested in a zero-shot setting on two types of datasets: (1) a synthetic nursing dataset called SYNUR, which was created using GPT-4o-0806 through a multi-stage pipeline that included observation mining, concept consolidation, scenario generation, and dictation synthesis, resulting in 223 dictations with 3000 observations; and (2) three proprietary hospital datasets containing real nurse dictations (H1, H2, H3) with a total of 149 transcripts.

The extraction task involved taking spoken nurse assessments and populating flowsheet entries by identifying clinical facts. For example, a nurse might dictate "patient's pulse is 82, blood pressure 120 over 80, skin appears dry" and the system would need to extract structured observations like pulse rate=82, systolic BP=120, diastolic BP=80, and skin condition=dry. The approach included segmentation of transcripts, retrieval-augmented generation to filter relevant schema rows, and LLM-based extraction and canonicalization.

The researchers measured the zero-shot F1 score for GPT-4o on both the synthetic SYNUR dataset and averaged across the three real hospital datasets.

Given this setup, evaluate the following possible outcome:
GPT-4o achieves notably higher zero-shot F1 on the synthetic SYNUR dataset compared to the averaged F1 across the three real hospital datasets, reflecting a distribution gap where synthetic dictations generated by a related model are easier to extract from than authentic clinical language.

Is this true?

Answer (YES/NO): NO